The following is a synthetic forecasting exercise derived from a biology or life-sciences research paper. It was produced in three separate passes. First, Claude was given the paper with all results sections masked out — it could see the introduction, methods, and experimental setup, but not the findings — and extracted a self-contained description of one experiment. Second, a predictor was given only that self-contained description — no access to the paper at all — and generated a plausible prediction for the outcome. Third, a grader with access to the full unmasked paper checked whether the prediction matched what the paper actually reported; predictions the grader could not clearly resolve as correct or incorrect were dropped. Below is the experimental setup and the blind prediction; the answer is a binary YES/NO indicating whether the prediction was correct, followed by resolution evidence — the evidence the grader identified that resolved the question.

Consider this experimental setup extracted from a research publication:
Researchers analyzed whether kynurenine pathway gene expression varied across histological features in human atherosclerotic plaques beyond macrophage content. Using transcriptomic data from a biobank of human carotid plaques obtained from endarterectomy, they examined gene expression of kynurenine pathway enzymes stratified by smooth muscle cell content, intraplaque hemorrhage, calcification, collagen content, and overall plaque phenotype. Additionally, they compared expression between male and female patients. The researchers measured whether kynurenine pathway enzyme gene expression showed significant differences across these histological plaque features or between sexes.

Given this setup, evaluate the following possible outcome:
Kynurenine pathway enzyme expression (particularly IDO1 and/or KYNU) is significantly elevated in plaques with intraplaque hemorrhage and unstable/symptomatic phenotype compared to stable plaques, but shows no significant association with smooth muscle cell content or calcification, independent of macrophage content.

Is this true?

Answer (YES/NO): NO